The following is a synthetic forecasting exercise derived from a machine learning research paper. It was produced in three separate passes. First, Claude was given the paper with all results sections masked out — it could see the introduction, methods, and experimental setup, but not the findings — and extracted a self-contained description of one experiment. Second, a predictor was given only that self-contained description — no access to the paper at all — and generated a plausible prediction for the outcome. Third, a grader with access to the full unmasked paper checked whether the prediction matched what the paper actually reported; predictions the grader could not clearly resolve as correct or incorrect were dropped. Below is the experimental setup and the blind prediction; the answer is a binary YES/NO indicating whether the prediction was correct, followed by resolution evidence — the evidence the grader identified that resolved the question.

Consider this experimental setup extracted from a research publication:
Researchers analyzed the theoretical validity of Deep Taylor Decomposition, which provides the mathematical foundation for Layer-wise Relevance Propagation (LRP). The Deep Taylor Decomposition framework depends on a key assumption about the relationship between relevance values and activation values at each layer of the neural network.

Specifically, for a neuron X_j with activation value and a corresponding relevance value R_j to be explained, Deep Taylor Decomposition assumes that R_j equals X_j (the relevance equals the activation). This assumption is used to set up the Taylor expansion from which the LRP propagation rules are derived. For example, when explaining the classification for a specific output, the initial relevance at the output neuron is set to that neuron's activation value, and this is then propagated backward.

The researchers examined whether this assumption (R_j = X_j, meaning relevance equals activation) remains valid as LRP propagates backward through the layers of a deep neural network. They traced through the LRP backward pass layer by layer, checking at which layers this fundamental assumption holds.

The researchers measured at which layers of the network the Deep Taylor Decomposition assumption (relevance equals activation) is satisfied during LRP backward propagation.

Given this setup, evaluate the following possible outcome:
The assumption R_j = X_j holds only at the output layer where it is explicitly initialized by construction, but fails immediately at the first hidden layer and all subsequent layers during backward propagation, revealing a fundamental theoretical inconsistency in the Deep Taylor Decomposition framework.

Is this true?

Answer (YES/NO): YES